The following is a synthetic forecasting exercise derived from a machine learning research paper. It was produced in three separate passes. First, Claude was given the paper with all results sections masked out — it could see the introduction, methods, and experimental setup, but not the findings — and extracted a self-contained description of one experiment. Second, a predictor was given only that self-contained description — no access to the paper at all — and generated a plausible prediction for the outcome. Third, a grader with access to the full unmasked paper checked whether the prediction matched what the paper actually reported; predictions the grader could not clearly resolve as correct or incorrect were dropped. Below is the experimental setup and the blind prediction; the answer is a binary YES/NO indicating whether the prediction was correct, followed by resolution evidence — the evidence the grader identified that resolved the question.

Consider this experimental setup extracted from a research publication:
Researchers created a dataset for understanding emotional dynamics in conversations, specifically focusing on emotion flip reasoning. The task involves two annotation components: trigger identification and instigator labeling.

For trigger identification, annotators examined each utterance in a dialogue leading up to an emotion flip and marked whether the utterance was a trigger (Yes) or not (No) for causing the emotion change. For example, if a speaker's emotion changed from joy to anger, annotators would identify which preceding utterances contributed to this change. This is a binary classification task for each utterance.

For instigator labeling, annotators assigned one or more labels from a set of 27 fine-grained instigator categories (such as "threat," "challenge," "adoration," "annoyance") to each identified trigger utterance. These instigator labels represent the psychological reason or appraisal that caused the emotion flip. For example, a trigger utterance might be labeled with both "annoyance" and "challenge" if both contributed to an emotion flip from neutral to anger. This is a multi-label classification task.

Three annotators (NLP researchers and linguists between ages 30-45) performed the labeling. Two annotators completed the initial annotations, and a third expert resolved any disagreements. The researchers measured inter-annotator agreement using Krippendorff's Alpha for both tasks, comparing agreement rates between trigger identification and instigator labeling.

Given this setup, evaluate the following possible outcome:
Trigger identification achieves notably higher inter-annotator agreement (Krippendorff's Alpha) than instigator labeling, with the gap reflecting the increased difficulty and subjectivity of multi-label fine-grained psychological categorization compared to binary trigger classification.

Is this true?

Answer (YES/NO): YES